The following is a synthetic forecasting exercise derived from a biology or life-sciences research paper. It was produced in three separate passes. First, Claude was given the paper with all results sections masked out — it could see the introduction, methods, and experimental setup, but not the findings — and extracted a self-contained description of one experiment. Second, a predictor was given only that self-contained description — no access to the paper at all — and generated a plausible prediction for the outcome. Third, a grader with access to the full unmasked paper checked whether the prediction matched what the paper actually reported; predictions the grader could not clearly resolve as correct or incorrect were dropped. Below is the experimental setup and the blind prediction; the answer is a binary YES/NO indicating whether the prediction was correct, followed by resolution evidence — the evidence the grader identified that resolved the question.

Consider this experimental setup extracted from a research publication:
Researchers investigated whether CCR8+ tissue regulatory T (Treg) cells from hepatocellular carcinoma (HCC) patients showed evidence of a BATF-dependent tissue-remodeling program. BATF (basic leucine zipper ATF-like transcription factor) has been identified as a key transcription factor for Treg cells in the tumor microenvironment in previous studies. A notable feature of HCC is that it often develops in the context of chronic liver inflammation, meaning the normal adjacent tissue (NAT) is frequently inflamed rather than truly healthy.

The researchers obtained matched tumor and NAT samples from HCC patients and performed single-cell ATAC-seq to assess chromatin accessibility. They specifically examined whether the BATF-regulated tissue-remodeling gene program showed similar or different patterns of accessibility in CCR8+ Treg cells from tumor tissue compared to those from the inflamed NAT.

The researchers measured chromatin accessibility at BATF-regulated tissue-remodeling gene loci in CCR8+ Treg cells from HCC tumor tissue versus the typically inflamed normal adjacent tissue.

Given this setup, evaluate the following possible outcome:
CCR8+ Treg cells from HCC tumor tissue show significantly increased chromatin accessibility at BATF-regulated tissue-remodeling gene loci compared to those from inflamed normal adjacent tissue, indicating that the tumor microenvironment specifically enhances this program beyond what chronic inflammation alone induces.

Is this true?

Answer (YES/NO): NO